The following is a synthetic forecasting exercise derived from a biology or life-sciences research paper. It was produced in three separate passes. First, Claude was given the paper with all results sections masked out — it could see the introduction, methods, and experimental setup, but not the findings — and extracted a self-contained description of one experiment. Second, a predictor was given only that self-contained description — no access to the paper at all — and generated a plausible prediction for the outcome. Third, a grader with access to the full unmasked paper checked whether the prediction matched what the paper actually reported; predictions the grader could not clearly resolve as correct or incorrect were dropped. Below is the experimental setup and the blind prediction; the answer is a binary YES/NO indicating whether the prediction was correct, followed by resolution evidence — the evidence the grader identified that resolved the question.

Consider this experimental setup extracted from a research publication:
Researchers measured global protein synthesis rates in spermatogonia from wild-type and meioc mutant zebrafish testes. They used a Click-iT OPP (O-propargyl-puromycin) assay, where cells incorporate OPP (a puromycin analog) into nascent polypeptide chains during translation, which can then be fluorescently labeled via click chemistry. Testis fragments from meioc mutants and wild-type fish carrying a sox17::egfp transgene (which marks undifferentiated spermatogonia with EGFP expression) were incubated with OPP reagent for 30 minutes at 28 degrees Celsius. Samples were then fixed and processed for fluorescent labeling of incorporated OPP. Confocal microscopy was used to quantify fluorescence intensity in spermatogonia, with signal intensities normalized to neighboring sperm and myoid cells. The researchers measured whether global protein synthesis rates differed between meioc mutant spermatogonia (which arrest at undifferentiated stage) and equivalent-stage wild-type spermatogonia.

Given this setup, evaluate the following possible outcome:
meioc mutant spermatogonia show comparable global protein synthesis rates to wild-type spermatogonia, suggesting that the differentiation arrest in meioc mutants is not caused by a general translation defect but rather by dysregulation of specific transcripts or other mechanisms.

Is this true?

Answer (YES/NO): NO